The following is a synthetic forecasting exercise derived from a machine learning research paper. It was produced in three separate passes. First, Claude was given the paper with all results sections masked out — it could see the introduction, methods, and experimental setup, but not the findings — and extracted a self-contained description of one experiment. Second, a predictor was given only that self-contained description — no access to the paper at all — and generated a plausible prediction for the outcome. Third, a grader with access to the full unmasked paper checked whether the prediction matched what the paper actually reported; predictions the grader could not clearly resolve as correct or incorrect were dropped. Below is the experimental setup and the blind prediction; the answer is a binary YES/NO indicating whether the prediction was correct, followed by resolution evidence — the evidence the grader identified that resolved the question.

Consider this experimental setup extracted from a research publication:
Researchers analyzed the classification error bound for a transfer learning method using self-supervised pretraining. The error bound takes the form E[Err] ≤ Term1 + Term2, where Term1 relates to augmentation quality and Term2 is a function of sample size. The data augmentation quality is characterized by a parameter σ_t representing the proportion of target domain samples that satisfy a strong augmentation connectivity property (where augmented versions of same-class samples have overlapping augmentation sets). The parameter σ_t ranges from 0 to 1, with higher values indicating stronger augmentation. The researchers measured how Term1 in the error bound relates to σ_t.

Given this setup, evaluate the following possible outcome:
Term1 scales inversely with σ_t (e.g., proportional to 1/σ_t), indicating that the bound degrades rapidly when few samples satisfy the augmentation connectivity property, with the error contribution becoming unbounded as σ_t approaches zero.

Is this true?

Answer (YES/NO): NO